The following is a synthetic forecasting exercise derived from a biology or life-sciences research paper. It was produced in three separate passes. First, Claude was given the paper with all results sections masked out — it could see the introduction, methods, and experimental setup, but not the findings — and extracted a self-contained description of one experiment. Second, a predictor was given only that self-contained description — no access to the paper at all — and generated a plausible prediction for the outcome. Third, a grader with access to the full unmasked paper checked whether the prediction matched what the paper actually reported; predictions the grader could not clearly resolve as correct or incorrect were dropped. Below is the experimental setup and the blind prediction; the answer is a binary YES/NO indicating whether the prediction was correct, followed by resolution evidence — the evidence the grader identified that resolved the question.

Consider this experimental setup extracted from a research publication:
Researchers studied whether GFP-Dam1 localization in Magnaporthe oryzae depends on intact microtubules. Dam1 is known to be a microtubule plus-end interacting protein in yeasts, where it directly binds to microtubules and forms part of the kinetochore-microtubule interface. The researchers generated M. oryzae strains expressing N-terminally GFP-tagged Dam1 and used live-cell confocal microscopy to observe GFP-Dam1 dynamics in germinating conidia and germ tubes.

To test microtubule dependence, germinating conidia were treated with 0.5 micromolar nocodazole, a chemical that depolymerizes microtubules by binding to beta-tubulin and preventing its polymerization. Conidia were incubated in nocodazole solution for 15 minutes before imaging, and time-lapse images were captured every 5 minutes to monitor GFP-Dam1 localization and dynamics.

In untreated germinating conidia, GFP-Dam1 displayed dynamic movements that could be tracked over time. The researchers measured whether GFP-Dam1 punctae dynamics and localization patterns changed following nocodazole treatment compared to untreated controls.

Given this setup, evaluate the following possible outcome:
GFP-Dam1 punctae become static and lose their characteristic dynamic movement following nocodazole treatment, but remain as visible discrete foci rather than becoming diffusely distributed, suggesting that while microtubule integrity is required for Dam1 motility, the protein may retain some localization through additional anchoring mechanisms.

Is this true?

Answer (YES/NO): YES